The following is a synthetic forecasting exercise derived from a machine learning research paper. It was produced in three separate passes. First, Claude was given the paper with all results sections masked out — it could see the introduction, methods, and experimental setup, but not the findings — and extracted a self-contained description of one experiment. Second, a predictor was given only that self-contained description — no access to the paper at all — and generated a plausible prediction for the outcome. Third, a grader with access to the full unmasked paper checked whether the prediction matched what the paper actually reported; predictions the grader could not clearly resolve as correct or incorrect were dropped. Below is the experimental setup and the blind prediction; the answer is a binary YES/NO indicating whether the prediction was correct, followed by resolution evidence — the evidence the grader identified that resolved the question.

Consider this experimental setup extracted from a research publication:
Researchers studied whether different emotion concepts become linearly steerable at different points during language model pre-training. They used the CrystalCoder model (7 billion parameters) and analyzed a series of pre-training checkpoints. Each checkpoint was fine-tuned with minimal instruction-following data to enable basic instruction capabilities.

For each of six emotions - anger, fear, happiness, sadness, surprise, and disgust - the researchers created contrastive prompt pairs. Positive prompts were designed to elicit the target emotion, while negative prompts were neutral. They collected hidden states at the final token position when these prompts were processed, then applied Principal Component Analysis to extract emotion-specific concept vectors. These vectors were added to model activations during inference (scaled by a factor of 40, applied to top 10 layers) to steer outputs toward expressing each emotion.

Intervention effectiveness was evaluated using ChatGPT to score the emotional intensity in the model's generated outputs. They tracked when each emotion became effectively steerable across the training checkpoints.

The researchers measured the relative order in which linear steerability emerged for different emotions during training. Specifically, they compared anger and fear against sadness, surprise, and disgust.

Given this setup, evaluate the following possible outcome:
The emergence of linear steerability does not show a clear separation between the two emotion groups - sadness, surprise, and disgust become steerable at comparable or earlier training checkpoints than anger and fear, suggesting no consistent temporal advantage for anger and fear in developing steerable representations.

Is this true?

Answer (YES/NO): NO